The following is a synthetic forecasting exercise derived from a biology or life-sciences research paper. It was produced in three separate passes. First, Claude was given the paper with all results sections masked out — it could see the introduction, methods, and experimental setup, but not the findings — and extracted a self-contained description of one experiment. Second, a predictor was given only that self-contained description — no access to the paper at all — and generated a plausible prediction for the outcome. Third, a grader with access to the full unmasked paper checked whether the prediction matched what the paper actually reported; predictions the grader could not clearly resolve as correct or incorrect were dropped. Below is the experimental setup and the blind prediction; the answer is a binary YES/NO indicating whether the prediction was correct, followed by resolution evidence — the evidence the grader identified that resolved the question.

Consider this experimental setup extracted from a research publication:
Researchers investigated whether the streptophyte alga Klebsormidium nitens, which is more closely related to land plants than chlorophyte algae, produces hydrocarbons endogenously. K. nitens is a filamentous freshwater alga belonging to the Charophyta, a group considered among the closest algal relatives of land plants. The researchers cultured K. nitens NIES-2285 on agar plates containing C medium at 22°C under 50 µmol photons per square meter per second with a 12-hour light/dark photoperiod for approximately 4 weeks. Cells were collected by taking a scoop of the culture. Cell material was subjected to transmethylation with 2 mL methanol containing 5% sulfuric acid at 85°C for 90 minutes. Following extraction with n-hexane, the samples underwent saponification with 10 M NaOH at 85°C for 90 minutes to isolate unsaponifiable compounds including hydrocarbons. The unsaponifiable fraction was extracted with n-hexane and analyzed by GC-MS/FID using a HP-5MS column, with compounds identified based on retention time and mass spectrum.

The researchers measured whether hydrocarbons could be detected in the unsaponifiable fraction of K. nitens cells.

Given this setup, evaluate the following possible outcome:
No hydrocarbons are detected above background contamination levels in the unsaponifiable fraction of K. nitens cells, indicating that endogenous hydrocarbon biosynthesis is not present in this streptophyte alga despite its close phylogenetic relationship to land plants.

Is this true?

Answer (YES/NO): NO